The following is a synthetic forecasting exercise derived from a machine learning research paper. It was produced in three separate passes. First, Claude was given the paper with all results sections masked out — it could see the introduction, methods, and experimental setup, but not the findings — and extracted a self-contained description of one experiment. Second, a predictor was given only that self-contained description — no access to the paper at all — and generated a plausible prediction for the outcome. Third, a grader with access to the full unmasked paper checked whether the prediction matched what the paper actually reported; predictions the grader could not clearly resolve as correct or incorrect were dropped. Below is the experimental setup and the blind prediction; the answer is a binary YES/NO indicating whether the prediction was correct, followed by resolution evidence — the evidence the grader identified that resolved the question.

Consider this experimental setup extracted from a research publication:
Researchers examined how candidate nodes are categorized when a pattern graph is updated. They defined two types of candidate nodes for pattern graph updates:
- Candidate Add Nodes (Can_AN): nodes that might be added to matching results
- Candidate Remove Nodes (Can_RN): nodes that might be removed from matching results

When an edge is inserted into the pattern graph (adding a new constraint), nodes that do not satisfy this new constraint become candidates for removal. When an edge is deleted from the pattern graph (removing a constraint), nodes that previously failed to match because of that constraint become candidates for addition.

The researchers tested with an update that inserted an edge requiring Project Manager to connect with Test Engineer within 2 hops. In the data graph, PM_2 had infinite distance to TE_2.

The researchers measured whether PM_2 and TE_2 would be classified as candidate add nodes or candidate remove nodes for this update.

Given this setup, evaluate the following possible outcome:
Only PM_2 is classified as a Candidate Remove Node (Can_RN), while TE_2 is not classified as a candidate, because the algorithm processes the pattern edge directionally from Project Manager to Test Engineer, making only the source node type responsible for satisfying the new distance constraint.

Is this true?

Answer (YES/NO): NO